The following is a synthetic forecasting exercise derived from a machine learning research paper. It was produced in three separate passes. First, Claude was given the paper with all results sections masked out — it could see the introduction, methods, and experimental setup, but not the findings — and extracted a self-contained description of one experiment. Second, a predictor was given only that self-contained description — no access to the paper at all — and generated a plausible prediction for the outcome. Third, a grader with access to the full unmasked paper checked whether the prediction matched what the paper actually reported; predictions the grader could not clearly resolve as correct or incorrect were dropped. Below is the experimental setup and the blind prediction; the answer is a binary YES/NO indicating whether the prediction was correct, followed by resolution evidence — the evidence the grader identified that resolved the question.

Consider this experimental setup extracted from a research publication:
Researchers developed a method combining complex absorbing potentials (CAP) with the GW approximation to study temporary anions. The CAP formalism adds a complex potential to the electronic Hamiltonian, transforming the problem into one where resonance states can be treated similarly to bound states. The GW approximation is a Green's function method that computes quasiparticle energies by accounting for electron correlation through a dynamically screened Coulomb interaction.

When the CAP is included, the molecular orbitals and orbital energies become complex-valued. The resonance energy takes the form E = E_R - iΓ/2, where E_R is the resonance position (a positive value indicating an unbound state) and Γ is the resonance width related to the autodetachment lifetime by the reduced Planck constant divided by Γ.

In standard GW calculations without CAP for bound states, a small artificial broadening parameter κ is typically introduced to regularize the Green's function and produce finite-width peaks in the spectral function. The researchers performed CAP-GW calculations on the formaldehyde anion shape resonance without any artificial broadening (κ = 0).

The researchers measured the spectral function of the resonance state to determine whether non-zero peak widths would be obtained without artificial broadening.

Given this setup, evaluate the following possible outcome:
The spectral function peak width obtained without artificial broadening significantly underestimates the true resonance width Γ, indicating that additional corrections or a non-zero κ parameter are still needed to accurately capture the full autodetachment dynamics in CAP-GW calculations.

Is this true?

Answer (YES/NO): NO